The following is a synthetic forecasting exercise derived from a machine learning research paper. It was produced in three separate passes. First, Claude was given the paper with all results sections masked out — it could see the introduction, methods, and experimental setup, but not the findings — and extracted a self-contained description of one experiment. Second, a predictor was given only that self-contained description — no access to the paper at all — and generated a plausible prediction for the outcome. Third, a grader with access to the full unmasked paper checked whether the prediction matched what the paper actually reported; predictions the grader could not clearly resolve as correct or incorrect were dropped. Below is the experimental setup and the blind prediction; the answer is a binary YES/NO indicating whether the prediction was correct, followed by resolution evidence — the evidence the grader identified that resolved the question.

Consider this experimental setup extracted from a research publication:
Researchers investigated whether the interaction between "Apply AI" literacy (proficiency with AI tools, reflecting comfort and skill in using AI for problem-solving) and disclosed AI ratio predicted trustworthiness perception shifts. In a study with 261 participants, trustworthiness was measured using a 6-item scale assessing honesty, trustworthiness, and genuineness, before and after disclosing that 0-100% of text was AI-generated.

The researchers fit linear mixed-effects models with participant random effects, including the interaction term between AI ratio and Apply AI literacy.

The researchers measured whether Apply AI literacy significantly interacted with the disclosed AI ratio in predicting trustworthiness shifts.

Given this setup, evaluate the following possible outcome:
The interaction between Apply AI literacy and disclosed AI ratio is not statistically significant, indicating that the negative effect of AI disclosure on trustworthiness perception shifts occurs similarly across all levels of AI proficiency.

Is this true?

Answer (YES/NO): YES